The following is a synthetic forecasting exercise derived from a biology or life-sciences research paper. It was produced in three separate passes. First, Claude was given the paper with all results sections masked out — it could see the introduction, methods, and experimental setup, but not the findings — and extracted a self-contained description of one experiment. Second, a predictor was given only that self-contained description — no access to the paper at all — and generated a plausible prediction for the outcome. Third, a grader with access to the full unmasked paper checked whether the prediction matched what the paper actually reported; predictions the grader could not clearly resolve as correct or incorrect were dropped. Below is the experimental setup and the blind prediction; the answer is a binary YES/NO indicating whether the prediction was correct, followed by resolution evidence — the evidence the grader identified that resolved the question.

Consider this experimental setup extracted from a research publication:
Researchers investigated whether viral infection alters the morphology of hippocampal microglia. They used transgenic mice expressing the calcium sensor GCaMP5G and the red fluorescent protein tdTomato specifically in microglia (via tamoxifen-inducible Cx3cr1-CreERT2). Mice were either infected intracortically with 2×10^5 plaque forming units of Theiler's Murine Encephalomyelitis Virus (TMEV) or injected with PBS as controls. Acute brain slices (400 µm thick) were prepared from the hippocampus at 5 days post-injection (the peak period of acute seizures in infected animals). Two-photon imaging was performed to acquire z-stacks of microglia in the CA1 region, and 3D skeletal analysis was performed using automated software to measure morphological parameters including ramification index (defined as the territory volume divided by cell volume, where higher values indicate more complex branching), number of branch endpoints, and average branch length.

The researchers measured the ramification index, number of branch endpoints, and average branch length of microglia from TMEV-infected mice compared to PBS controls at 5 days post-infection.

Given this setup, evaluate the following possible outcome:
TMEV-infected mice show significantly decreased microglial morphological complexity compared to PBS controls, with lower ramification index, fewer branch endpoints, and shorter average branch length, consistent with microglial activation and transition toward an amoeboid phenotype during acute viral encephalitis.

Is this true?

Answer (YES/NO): YES